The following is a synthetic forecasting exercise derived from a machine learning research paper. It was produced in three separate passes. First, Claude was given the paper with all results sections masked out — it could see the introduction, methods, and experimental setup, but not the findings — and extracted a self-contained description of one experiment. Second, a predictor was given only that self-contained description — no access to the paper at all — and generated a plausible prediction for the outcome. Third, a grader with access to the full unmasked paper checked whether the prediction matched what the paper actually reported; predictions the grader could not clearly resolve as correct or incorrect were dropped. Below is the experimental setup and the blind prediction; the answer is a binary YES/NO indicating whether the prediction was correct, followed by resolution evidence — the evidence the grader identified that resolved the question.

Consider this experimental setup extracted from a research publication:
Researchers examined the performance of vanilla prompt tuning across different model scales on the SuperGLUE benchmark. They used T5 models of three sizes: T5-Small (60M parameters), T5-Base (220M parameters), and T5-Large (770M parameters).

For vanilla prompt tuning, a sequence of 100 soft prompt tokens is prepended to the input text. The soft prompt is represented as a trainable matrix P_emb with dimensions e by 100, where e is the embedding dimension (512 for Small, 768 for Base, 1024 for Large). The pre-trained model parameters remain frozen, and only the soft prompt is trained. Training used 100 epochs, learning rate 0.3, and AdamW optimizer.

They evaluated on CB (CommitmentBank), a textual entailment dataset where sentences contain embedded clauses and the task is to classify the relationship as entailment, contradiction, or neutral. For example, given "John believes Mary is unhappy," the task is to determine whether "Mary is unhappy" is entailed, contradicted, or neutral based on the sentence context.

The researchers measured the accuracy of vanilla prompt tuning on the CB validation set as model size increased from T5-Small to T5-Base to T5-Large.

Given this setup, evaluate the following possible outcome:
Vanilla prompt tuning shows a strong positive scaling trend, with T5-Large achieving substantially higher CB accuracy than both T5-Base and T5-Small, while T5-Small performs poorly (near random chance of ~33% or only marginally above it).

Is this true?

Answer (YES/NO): NO